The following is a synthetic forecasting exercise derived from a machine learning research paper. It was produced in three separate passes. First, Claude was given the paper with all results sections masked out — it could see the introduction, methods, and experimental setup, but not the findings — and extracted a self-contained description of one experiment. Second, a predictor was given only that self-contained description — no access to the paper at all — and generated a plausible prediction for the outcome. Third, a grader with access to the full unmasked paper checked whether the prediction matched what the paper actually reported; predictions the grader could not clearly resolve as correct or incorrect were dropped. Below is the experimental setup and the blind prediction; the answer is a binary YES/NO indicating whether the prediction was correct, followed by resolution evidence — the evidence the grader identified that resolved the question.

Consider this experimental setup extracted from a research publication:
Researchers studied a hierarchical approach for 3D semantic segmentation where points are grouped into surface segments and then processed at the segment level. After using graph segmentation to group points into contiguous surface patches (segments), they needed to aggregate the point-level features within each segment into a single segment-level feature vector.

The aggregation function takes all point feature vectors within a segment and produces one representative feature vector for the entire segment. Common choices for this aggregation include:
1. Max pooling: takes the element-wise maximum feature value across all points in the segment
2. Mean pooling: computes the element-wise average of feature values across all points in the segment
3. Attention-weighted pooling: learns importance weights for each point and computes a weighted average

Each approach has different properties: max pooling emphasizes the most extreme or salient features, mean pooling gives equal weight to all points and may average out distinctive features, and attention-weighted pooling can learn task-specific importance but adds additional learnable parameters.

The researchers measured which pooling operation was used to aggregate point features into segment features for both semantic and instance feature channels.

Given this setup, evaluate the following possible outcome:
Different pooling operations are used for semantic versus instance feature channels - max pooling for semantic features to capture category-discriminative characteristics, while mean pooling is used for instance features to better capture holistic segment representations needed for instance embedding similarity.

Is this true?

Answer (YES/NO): NO